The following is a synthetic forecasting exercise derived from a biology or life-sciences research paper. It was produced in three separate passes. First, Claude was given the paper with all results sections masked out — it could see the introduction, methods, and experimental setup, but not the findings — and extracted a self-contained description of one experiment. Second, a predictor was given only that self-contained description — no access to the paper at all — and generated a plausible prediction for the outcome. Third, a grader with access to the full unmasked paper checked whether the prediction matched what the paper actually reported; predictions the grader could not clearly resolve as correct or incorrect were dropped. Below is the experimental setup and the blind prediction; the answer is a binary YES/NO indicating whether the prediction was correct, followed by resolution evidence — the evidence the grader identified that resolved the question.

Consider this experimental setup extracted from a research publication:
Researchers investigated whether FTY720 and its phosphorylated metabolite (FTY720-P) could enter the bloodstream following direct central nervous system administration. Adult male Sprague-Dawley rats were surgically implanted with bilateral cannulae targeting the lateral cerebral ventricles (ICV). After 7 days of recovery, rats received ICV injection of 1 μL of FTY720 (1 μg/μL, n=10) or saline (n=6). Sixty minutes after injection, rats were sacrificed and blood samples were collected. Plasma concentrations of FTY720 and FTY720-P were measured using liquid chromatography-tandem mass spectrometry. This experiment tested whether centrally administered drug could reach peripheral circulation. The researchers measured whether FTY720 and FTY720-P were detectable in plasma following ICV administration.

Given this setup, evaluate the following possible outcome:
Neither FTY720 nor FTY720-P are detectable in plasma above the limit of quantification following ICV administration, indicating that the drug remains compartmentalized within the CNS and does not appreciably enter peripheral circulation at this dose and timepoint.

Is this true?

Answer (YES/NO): NO